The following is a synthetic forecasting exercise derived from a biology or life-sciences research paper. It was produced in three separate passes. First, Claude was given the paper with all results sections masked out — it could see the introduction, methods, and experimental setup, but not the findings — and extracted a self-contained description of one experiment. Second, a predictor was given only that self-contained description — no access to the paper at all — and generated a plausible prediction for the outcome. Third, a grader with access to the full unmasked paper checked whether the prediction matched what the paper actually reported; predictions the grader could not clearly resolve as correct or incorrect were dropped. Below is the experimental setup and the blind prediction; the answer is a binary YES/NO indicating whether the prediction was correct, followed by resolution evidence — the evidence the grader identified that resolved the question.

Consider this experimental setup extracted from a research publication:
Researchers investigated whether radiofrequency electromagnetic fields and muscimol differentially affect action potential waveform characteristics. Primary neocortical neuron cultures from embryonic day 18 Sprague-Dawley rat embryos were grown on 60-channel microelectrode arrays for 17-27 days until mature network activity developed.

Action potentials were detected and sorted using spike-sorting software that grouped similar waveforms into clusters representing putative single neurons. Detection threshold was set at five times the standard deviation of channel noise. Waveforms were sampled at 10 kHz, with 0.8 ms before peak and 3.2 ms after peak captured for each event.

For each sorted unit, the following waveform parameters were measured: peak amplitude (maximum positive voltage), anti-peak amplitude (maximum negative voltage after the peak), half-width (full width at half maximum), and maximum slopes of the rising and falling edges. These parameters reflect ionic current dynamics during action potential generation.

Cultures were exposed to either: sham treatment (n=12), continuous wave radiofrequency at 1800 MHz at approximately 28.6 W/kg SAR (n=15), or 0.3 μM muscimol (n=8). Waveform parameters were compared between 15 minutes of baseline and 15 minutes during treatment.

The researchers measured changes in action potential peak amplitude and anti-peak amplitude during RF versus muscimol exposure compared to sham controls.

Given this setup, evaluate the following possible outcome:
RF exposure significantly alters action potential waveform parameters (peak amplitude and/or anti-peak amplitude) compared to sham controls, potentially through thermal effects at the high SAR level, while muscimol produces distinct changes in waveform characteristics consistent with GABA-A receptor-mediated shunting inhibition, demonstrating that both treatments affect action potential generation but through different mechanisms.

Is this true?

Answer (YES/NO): NO